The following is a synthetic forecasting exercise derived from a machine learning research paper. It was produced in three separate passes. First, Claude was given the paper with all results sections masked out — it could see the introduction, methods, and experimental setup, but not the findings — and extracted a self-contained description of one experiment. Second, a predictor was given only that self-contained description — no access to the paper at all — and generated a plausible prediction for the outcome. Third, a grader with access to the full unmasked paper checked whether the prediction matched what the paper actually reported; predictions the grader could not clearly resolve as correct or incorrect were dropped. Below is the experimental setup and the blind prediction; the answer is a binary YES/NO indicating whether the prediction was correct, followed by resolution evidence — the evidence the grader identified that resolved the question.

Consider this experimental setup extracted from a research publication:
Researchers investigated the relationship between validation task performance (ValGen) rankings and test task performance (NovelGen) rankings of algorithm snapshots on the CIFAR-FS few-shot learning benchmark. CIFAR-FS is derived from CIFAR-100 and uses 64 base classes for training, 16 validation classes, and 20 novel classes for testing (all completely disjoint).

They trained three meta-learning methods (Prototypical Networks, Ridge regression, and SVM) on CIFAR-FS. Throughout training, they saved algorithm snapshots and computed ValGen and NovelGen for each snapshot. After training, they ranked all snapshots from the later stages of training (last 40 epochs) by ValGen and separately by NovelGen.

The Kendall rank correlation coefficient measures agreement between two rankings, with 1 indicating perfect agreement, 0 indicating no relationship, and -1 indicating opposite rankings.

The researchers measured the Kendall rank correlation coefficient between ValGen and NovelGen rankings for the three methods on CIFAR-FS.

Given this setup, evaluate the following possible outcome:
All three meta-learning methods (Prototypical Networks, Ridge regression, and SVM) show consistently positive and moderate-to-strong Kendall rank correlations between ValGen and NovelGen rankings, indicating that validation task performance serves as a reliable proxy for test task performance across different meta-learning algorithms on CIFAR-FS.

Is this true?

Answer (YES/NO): NO